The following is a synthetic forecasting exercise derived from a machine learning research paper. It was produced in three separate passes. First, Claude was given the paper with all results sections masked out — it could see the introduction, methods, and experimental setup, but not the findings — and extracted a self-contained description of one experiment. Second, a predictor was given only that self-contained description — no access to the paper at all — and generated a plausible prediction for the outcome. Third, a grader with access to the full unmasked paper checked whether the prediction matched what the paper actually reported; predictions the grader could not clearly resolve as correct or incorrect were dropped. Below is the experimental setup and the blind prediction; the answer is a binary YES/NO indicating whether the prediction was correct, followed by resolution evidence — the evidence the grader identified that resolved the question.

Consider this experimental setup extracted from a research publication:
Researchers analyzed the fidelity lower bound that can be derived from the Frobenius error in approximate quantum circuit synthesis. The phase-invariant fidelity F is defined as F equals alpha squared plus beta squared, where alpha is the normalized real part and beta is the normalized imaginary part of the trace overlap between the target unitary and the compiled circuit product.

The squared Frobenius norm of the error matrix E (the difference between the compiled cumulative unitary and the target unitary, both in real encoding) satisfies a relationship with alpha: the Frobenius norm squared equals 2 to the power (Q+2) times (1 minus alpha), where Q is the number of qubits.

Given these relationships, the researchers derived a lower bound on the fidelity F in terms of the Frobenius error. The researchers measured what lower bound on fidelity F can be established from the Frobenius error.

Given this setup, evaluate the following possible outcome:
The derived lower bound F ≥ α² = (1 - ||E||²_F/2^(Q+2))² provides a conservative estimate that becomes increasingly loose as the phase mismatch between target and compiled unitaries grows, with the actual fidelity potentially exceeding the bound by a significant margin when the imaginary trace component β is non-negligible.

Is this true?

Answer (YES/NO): YES